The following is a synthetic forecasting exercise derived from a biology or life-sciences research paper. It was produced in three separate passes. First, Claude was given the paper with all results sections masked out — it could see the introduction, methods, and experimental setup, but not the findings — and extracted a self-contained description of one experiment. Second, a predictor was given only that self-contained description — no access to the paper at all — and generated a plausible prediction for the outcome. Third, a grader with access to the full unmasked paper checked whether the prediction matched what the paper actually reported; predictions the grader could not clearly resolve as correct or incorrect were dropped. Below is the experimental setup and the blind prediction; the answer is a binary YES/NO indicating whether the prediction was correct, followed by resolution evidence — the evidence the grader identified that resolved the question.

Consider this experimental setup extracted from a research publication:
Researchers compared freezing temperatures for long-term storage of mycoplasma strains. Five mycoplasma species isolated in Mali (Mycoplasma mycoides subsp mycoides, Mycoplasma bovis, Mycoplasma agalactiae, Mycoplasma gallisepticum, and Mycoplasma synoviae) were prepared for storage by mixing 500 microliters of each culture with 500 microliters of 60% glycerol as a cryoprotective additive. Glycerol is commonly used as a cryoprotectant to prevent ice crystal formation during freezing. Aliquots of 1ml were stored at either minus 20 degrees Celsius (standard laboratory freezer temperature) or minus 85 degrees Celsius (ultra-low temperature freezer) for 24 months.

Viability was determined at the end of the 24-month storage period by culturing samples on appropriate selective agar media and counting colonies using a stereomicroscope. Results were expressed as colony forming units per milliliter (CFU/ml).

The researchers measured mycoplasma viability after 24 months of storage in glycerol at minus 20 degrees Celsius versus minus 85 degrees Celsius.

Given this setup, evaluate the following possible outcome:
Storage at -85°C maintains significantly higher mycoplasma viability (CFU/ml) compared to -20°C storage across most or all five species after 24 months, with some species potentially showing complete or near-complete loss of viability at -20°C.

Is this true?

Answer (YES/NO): NO